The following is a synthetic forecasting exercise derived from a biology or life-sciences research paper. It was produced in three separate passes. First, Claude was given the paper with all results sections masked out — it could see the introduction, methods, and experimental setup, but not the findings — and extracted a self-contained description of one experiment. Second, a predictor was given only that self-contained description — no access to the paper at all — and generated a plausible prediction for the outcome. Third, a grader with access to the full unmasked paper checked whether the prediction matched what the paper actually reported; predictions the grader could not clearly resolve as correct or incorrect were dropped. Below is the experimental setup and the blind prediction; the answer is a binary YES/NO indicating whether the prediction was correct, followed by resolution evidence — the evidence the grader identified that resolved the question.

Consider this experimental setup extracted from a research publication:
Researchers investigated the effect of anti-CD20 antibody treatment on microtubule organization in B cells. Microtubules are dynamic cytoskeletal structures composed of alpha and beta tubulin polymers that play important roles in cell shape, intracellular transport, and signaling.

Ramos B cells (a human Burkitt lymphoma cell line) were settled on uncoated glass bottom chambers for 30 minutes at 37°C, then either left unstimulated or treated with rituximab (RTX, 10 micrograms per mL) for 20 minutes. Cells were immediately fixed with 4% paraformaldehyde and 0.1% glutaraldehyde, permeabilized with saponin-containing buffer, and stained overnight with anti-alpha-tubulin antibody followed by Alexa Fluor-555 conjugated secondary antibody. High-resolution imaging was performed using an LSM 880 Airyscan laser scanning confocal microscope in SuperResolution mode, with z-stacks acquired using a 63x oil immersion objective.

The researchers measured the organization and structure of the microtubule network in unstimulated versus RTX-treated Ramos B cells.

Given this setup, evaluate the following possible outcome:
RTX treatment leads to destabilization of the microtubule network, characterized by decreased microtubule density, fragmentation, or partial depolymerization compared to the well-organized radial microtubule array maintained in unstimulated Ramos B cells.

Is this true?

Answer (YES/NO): YES